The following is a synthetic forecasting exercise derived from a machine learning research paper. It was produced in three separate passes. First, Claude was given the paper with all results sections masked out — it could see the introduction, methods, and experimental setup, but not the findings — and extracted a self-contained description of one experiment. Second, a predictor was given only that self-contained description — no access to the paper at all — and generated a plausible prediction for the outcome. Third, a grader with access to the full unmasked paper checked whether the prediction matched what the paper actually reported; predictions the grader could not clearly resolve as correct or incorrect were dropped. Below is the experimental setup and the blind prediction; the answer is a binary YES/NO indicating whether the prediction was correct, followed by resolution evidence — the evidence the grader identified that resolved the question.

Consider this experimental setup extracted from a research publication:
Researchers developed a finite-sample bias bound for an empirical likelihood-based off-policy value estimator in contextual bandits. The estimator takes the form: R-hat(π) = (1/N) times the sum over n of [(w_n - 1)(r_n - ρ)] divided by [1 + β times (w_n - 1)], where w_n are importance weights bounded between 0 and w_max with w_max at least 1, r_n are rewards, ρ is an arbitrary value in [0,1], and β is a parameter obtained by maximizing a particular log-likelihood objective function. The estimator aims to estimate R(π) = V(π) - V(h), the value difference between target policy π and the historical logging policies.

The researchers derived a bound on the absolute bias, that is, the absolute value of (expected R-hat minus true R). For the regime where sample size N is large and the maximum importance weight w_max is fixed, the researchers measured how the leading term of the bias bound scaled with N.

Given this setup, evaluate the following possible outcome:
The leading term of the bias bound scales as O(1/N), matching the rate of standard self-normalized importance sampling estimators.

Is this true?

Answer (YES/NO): NO